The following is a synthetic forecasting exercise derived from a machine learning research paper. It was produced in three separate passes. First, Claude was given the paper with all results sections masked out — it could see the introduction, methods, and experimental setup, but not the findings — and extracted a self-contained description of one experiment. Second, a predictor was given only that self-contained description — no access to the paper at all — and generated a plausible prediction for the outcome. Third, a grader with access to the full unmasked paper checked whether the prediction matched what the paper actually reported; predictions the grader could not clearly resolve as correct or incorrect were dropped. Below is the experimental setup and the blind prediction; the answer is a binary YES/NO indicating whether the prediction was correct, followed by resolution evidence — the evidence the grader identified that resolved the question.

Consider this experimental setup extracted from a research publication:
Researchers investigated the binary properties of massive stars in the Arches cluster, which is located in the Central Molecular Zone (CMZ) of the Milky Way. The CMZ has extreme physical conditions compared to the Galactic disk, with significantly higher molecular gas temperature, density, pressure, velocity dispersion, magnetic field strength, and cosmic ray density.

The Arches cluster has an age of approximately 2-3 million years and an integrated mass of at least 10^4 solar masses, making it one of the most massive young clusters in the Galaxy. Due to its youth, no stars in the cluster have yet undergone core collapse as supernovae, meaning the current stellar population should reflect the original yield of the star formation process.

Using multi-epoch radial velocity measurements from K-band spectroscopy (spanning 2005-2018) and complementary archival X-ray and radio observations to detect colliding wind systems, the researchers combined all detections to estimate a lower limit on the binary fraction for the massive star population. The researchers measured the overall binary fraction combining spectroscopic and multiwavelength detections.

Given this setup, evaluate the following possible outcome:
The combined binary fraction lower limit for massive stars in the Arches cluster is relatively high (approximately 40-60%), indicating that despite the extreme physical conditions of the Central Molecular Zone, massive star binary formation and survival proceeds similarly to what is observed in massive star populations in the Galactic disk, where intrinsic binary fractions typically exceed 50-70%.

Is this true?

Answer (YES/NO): YES